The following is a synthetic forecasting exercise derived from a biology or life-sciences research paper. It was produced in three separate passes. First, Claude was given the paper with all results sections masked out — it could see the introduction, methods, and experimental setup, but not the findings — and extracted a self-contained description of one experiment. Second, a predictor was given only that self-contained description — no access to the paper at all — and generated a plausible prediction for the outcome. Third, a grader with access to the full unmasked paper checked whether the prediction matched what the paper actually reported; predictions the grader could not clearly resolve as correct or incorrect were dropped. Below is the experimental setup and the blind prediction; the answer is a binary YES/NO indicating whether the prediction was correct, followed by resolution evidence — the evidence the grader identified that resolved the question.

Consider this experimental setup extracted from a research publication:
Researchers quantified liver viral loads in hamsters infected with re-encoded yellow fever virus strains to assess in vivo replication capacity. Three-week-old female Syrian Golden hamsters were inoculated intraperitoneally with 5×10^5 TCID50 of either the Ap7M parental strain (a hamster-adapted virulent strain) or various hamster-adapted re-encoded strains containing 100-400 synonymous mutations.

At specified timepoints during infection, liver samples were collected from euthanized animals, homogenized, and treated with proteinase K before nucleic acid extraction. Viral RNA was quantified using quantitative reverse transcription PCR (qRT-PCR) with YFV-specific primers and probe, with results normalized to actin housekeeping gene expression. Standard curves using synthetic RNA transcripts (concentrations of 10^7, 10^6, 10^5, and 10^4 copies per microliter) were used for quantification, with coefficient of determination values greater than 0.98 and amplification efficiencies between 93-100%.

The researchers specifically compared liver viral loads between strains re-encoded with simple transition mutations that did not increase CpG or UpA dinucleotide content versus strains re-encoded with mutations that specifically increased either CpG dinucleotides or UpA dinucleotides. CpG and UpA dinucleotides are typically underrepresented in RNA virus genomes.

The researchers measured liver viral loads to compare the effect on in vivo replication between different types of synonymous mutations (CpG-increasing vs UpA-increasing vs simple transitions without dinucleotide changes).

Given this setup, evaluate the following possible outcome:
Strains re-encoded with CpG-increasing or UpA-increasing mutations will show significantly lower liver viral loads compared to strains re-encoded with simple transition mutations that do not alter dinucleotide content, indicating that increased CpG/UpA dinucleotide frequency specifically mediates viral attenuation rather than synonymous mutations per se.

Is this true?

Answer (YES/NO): NO